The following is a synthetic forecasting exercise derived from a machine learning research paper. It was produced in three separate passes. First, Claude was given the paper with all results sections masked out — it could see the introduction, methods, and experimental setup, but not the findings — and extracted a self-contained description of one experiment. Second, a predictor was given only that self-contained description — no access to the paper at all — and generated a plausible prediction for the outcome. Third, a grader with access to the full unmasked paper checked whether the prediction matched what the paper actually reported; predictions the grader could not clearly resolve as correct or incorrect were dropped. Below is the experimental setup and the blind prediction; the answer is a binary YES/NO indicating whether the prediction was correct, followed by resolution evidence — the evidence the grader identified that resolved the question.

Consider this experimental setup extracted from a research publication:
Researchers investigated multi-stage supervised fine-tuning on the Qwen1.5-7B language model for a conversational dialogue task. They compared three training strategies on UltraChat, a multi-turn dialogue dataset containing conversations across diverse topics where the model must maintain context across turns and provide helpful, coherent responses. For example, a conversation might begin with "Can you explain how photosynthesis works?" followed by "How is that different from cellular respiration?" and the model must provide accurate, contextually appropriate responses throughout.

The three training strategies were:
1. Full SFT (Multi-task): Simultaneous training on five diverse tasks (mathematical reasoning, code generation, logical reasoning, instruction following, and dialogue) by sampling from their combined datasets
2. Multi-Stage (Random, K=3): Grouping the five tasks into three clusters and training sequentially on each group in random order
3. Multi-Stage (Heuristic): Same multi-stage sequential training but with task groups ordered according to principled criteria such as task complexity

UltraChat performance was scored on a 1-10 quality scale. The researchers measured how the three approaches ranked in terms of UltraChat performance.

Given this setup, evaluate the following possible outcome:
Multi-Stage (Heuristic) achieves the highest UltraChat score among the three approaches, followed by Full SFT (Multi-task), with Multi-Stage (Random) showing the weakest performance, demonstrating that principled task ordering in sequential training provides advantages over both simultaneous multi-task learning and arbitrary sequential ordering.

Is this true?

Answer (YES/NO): NO